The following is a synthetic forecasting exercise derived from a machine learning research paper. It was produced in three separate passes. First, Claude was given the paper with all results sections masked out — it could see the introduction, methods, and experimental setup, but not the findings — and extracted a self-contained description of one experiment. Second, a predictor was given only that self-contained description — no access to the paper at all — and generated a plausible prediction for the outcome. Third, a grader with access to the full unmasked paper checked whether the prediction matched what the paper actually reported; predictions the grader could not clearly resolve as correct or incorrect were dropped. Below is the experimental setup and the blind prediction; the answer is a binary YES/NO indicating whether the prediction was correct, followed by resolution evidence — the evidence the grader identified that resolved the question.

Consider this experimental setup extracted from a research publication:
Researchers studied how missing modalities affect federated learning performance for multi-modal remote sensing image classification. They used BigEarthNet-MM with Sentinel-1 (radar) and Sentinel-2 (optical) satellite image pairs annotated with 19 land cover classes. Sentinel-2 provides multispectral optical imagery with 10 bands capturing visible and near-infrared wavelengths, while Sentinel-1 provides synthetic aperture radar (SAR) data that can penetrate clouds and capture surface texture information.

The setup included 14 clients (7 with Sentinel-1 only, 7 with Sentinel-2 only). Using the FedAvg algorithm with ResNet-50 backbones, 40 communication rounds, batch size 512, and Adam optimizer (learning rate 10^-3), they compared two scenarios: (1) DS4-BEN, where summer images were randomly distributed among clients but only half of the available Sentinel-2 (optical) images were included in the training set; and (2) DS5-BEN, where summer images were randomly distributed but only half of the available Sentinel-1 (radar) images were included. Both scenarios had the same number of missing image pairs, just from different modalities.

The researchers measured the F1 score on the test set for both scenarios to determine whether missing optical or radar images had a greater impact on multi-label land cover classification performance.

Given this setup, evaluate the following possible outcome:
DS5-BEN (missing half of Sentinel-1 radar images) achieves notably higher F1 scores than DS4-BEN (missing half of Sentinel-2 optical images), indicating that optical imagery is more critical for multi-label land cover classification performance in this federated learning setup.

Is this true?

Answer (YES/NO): NO